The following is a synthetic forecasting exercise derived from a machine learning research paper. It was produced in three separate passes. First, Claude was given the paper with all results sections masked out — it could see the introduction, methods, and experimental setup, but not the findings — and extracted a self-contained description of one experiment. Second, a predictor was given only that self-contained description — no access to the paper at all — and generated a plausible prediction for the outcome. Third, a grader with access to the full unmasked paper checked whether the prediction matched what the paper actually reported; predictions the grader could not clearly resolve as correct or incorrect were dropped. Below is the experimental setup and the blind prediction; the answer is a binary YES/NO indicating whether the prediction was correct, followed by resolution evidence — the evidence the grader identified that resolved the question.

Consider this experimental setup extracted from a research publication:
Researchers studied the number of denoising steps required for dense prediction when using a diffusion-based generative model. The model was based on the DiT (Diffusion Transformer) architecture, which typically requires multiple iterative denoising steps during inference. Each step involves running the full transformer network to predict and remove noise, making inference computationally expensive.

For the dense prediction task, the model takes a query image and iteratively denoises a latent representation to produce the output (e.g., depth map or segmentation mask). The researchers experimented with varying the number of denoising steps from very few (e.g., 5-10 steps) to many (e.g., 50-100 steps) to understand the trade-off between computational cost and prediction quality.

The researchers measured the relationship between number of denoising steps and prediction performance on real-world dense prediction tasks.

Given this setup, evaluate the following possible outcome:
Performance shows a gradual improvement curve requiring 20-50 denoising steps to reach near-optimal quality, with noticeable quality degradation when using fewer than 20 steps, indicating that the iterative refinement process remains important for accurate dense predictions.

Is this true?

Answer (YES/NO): NO